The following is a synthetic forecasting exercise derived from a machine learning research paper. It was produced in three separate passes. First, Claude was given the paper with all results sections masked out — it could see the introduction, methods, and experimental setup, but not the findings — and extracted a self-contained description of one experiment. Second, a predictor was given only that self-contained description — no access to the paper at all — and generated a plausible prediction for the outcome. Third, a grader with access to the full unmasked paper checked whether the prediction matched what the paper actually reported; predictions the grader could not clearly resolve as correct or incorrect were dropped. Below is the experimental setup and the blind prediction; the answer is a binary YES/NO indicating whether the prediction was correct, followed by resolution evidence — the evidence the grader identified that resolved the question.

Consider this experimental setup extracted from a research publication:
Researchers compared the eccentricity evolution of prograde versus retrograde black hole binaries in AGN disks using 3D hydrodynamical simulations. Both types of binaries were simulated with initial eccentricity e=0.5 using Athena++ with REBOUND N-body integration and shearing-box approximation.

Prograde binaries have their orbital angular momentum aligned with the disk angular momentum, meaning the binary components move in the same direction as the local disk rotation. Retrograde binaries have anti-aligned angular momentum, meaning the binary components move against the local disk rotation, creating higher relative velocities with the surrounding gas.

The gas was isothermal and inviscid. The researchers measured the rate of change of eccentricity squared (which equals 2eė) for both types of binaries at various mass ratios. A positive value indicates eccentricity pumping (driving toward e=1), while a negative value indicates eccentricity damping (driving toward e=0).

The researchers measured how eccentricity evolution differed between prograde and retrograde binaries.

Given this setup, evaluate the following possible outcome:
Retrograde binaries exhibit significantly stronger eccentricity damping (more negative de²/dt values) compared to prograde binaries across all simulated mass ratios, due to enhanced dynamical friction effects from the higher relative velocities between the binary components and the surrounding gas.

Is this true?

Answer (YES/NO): NO